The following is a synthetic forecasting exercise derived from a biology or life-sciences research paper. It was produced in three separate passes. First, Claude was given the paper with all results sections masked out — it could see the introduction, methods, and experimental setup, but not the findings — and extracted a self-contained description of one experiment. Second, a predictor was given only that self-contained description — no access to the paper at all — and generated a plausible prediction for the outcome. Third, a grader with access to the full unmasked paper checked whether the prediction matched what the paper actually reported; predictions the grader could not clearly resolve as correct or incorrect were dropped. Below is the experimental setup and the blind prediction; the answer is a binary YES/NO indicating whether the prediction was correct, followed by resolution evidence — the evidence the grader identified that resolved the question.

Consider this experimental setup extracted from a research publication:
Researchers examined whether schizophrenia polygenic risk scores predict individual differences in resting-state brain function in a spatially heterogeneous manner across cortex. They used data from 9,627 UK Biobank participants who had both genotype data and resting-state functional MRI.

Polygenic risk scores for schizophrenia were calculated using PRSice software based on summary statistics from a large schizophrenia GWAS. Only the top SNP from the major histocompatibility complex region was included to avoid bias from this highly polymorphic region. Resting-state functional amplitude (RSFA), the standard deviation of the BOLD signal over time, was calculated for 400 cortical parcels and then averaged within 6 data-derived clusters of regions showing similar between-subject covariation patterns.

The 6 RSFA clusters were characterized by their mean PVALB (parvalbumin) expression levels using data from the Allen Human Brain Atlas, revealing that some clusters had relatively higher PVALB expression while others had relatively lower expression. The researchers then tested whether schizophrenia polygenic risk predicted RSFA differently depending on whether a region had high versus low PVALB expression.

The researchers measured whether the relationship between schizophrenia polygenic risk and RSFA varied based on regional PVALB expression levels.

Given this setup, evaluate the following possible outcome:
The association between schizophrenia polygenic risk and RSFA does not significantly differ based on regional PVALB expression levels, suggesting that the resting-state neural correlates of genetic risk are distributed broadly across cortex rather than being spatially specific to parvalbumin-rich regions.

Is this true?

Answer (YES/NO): NO